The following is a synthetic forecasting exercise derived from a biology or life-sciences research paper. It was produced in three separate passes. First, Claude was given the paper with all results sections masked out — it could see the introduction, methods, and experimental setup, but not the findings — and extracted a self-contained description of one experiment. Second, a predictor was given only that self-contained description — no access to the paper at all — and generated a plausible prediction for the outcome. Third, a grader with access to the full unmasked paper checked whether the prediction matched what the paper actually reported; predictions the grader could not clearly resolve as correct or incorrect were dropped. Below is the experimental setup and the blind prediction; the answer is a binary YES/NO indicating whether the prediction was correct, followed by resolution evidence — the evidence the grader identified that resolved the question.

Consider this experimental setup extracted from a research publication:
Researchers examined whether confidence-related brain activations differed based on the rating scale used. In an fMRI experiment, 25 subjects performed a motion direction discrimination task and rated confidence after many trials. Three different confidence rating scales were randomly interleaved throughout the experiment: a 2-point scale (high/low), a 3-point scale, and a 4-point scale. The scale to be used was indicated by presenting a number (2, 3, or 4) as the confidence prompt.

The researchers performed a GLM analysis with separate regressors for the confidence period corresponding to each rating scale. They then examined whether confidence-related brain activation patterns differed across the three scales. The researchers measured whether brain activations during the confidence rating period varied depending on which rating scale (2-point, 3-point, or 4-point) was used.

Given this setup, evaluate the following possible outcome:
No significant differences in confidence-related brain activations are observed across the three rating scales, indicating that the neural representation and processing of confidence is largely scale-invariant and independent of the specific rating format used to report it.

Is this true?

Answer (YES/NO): YES